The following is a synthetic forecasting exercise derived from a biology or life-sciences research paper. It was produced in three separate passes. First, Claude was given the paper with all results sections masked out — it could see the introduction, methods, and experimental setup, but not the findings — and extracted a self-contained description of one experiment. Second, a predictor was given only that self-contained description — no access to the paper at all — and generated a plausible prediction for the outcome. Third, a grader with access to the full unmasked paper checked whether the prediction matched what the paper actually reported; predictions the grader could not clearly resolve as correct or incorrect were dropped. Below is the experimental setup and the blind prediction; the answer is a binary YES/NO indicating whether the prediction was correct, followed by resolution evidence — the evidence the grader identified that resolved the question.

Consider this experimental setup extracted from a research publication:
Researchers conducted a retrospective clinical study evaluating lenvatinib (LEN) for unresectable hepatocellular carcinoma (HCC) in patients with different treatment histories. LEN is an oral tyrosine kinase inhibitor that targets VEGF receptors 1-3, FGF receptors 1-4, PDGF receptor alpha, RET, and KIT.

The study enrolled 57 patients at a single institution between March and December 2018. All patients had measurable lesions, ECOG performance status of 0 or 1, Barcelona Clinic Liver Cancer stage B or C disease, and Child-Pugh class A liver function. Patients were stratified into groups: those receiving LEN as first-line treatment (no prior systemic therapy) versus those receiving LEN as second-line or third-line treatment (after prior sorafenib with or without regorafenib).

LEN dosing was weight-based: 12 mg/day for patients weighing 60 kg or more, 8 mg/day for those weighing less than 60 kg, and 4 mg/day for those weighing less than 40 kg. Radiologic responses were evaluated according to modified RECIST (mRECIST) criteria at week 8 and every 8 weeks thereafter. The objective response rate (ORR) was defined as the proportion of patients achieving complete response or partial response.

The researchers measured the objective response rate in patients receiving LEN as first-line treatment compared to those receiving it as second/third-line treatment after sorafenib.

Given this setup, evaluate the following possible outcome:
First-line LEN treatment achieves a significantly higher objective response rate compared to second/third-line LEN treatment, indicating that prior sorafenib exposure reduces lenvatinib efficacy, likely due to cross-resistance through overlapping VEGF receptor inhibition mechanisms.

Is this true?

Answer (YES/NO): NO